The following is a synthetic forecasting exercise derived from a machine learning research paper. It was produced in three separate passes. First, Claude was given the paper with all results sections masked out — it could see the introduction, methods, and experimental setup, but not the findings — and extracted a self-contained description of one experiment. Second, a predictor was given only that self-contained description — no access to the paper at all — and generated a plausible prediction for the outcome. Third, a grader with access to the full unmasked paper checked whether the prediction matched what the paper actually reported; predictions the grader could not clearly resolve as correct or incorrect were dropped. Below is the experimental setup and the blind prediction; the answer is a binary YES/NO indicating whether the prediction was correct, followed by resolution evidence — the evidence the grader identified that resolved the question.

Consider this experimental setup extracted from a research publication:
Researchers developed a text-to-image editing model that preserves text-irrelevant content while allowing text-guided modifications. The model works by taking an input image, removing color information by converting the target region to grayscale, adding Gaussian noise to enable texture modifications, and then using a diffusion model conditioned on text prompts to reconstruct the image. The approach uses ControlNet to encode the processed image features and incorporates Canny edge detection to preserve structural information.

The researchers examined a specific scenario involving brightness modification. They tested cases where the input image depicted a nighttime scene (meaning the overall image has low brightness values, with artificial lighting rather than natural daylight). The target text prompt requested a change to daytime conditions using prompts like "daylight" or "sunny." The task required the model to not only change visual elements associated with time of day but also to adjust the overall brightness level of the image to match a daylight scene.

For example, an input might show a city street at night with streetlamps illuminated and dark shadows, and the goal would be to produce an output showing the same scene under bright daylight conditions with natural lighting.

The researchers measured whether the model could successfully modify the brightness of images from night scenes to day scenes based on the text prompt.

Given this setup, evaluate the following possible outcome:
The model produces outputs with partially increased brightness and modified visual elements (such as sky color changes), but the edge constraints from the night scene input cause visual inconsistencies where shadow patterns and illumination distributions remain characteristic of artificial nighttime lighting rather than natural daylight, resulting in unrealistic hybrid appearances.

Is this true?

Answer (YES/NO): NO